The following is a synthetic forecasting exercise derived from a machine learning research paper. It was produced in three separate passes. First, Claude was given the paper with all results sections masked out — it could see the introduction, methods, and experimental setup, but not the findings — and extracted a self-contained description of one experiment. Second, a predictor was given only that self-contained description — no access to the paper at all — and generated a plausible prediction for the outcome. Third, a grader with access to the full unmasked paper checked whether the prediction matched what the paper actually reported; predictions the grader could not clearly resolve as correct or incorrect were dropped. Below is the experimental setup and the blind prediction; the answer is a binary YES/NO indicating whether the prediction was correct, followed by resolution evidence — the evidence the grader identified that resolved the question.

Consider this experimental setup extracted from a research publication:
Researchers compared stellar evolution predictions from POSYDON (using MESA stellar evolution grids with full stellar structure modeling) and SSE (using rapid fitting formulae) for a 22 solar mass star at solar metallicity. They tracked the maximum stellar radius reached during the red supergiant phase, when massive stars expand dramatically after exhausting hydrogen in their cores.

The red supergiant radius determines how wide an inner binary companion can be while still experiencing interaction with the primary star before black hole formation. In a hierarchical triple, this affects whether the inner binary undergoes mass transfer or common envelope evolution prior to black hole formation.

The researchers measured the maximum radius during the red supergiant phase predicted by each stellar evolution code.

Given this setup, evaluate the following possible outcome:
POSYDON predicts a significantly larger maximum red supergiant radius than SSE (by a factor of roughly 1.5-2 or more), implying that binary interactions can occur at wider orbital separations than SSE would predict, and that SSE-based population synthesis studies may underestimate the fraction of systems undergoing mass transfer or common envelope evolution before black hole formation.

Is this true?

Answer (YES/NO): NO